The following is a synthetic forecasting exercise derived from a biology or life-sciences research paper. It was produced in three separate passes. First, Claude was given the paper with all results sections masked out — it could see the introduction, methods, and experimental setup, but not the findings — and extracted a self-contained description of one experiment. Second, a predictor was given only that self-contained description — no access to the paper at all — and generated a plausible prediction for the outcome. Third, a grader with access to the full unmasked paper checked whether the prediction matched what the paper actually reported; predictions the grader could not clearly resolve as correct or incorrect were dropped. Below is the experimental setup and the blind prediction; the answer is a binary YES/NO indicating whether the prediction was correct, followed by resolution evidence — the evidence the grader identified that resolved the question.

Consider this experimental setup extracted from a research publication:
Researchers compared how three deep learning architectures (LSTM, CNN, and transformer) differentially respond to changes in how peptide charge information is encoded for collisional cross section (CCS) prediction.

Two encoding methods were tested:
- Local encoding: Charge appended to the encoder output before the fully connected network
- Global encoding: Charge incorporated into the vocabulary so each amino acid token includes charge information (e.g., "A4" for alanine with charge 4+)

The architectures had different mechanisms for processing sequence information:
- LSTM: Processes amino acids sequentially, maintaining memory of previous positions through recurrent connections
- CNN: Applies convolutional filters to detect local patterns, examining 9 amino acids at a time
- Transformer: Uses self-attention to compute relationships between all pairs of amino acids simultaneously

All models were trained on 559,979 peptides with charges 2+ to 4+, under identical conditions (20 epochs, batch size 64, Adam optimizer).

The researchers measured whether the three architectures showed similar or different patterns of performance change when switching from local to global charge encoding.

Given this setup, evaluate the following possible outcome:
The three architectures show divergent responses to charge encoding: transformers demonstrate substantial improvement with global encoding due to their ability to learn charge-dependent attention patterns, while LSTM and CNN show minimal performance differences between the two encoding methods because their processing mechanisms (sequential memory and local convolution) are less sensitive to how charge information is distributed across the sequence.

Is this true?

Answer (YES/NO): NO